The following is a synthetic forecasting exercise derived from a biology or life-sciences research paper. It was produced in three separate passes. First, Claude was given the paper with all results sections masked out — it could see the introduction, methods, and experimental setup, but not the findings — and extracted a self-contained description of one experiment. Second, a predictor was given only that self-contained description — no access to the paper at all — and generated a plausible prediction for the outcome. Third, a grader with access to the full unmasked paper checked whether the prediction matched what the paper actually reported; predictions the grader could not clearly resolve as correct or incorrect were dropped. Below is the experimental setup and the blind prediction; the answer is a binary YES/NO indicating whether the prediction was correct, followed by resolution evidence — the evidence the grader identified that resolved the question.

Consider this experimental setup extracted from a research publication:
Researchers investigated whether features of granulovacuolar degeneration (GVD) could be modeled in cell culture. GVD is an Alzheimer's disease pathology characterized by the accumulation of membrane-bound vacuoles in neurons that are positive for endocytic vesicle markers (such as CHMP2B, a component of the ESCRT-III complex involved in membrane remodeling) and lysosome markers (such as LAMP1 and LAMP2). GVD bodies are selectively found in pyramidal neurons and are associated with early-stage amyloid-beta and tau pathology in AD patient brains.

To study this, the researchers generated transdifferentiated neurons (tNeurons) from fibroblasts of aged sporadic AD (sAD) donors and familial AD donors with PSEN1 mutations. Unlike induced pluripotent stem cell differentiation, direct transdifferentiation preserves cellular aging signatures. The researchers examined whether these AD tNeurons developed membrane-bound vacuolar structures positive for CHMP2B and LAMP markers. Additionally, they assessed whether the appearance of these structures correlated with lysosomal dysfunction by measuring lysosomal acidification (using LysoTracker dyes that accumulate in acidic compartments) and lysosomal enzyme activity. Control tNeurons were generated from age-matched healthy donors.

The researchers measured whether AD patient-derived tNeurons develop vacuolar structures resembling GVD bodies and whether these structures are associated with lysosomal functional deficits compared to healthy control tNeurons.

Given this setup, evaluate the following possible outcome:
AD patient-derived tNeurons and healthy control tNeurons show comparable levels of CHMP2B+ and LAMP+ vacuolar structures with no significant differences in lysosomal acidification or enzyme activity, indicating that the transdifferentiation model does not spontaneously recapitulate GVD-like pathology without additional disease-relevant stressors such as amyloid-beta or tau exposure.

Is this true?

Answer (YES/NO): NO